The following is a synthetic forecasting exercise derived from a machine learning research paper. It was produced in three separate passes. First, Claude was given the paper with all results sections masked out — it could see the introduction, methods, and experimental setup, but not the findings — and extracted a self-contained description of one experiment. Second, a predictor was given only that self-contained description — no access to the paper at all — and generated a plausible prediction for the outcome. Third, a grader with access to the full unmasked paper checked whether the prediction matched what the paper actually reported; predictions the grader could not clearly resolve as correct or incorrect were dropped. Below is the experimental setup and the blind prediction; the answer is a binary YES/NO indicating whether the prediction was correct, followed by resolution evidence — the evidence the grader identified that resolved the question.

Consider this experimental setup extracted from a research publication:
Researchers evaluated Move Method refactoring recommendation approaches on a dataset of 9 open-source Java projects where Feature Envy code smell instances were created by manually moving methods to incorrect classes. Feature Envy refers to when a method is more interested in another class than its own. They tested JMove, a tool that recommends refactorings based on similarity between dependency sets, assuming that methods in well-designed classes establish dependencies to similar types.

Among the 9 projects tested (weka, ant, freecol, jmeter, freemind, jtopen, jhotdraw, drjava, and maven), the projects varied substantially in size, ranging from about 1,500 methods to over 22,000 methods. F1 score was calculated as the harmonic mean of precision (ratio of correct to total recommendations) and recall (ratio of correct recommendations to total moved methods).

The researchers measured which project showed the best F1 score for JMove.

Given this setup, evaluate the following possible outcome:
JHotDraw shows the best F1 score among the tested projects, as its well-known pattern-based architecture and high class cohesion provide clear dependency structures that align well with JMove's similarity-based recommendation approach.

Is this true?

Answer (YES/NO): YES